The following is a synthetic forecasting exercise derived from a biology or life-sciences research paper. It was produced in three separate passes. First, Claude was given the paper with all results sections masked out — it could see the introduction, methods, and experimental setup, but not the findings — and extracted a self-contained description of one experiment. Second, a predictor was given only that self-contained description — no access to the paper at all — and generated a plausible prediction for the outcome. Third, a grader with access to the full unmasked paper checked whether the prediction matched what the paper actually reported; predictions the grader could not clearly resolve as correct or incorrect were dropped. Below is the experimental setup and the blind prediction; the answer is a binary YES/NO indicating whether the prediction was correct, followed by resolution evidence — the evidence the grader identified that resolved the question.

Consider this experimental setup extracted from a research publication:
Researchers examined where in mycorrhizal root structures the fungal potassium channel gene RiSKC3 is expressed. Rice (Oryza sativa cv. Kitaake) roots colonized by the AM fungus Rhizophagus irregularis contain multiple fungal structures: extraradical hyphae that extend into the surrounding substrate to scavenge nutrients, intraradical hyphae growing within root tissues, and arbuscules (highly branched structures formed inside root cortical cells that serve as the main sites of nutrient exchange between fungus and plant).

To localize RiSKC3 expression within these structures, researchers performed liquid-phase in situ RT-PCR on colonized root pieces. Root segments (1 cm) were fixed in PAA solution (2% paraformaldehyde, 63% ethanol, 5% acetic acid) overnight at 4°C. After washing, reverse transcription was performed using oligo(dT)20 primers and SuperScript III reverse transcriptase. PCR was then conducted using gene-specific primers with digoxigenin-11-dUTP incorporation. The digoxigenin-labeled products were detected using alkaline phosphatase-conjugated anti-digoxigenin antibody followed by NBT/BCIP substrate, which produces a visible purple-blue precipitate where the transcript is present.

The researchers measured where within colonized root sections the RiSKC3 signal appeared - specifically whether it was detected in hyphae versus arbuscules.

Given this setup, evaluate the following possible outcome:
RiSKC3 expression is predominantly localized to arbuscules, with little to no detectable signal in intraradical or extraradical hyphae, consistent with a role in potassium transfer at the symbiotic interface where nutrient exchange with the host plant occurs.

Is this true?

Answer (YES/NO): NO